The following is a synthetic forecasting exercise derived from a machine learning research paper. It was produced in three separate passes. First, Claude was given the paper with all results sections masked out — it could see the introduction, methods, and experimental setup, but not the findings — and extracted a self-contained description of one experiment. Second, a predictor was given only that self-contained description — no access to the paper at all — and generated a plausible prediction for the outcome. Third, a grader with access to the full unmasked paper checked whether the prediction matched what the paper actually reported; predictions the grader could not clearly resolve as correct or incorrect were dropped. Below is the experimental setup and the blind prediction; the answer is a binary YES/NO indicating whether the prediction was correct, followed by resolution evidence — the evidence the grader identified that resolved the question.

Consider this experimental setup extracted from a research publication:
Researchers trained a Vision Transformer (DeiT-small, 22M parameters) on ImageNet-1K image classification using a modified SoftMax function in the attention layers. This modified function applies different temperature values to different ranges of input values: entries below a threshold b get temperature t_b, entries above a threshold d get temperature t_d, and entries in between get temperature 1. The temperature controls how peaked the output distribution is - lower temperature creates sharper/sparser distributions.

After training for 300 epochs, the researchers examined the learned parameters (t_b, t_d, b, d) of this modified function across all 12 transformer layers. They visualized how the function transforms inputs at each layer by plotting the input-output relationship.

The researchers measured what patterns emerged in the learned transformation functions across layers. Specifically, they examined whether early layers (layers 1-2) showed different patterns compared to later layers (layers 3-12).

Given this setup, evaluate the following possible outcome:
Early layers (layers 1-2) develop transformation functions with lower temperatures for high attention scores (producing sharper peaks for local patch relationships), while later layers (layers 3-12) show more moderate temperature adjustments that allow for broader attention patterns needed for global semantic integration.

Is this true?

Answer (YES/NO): NO